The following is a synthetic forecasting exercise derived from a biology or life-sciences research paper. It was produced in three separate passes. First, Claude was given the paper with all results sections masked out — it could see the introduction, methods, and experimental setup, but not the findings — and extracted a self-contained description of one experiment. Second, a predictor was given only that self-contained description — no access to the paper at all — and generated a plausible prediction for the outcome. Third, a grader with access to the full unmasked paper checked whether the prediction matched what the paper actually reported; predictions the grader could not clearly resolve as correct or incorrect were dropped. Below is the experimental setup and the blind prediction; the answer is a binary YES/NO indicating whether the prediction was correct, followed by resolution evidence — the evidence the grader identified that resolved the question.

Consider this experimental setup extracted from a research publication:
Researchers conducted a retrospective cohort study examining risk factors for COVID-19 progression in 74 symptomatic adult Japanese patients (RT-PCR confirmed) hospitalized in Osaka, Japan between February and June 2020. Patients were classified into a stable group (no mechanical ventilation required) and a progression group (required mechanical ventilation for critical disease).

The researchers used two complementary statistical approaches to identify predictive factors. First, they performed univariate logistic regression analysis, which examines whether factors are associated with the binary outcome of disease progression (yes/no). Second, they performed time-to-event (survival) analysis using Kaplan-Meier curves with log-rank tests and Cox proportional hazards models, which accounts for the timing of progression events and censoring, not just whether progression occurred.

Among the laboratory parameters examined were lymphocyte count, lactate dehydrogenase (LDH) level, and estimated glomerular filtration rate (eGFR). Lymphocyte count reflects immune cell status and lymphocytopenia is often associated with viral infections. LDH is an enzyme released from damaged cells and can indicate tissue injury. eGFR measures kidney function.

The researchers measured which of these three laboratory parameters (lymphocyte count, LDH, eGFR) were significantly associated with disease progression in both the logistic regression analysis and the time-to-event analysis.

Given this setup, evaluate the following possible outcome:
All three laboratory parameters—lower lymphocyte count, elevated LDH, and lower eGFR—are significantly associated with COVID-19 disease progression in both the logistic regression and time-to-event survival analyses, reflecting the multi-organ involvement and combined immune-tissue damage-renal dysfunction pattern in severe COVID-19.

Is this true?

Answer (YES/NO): NO